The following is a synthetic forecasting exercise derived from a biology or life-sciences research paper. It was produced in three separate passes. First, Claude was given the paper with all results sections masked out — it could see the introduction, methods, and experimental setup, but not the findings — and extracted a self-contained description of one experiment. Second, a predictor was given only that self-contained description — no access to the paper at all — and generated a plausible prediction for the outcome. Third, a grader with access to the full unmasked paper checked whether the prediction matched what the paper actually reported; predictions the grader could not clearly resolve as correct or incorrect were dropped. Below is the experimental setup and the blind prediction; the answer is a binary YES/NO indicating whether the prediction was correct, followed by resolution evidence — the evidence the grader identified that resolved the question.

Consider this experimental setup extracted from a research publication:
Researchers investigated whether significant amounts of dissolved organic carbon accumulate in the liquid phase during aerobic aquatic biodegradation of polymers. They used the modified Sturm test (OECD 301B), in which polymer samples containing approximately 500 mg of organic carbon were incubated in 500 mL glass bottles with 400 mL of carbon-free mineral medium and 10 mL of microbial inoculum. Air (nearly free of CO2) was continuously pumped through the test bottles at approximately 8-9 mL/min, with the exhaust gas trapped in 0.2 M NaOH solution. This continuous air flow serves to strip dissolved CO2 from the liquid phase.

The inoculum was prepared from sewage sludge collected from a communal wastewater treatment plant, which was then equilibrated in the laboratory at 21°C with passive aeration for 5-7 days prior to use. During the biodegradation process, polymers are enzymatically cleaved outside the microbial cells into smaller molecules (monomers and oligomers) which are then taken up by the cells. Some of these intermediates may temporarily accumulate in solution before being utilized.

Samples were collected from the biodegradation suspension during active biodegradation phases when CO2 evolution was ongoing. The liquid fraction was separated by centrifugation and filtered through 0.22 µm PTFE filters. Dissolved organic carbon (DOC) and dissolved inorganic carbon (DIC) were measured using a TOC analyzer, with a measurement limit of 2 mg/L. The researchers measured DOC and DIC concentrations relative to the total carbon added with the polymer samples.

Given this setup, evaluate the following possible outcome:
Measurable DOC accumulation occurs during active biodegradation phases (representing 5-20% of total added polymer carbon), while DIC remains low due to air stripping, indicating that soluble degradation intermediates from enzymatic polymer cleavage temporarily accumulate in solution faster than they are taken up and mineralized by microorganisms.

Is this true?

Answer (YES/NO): NO